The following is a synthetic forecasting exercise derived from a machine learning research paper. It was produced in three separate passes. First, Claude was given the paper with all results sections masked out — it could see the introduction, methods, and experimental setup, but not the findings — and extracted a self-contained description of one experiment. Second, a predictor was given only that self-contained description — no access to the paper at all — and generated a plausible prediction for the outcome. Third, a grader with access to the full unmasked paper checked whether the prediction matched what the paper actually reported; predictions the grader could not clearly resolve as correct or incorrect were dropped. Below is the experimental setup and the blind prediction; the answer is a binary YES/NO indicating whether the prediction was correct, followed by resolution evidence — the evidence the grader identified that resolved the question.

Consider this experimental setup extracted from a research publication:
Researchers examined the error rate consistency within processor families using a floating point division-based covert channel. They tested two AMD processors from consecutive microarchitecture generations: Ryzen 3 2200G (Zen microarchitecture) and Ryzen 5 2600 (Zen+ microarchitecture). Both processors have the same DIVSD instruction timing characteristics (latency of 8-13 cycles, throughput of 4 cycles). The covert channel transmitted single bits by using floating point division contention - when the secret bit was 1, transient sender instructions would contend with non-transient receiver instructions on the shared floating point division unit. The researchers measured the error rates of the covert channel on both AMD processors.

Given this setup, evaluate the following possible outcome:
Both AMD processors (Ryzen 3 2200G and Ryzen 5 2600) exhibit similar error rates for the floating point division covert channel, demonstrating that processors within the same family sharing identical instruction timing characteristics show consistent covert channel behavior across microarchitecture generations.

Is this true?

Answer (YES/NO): NO